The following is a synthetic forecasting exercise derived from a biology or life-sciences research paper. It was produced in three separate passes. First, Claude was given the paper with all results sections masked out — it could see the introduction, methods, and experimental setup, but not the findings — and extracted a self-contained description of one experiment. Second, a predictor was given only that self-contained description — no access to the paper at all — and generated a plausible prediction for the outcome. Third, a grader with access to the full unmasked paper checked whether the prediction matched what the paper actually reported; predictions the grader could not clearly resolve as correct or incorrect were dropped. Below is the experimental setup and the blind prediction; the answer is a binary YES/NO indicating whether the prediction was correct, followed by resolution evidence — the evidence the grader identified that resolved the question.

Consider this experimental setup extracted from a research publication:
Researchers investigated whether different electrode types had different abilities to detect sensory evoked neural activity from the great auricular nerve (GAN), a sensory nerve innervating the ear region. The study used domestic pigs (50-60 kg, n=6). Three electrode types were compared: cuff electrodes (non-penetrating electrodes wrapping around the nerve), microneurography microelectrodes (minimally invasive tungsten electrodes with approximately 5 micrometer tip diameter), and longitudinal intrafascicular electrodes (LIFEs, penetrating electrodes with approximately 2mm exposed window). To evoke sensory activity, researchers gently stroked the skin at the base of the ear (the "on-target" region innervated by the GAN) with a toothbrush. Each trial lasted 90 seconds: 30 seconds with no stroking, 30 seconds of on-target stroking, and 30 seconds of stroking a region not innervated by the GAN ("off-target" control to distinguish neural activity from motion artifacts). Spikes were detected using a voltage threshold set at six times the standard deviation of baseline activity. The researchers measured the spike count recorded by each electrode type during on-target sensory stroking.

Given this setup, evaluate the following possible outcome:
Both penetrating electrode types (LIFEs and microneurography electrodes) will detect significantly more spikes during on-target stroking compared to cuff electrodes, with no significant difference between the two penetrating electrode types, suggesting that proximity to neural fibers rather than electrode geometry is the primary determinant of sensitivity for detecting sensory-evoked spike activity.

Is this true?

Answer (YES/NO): NO